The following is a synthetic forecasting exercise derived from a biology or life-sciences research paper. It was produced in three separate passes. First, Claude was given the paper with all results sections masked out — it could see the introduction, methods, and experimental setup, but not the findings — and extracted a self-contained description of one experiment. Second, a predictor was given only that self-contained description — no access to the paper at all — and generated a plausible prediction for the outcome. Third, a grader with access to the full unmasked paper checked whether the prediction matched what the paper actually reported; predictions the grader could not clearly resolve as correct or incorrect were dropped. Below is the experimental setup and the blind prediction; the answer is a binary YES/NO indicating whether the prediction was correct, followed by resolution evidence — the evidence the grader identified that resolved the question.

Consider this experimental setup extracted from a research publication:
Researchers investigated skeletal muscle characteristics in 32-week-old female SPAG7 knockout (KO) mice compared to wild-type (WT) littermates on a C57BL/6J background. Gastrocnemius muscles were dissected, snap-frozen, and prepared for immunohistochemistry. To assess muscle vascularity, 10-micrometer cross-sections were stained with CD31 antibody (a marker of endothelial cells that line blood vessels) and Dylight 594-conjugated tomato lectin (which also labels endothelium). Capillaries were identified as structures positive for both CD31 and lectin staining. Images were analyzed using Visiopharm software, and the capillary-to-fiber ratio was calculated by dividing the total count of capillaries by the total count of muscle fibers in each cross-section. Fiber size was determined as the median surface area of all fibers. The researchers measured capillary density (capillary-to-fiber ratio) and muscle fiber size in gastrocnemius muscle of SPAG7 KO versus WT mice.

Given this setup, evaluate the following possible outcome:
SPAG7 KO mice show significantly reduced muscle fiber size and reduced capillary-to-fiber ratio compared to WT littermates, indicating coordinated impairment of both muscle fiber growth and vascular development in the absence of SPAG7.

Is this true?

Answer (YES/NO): NO